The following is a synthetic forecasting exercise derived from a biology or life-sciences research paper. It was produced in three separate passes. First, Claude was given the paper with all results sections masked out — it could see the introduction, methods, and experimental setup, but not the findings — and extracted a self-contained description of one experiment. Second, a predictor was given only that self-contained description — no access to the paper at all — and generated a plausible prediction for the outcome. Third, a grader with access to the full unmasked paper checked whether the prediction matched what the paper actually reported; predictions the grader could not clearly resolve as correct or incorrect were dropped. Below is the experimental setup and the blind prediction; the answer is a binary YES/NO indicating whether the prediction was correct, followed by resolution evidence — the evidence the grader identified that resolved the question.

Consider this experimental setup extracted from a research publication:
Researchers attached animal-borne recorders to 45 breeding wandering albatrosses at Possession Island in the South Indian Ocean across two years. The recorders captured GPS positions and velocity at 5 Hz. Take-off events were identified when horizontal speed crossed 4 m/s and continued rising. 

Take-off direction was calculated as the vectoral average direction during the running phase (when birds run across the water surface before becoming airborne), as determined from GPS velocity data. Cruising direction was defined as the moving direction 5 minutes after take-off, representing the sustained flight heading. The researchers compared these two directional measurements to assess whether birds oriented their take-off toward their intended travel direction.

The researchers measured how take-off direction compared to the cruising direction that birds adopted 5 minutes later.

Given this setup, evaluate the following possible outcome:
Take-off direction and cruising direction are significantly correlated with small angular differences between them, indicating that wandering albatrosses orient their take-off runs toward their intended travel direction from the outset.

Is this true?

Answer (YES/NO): NO